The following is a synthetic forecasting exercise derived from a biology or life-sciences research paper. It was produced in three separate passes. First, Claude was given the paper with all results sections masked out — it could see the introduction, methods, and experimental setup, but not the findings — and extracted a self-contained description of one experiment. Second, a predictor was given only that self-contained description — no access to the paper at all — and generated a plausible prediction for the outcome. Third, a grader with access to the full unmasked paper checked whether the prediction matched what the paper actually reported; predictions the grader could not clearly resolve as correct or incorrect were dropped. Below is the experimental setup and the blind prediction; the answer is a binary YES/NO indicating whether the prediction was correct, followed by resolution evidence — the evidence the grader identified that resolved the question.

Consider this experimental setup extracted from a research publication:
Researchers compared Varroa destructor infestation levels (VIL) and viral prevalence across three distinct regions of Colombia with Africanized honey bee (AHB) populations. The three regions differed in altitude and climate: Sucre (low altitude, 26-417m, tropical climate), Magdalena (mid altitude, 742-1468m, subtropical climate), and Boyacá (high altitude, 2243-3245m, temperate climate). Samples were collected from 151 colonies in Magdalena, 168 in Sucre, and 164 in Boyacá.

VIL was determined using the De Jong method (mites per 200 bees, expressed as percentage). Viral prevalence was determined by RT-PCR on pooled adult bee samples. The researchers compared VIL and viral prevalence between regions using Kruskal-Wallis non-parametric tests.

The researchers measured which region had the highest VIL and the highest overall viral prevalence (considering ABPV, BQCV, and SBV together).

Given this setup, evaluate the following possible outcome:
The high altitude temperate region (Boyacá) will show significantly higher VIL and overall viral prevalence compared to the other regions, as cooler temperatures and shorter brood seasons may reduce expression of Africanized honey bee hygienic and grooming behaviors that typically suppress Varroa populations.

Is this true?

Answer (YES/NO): NO